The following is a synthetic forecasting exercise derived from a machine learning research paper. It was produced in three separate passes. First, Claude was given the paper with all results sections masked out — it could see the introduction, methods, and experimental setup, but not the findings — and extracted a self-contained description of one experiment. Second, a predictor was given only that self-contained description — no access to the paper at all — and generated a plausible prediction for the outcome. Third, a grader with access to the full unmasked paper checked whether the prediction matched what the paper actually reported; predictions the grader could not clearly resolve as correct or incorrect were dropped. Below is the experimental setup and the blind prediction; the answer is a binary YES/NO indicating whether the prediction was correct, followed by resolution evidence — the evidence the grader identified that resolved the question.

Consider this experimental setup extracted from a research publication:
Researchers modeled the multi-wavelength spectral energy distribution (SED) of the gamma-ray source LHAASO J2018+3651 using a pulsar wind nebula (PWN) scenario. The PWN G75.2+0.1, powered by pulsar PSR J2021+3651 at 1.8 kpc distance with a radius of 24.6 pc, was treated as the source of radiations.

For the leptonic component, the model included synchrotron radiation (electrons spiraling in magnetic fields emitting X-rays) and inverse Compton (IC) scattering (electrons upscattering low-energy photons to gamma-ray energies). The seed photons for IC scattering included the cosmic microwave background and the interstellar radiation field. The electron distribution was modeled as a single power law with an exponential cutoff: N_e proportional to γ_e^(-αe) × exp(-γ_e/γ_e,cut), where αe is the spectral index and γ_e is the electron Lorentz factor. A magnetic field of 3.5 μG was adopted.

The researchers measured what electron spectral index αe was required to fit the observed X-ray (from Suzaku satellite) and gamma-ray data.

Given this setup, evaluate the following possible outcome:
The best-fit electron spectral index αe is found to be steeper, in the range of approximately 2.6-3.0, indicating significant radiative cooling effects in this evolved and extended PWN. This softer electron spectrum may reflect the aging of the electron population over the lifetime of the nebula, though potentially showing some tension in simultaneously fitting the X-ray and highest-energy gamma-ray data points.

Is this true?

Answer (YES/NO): NO